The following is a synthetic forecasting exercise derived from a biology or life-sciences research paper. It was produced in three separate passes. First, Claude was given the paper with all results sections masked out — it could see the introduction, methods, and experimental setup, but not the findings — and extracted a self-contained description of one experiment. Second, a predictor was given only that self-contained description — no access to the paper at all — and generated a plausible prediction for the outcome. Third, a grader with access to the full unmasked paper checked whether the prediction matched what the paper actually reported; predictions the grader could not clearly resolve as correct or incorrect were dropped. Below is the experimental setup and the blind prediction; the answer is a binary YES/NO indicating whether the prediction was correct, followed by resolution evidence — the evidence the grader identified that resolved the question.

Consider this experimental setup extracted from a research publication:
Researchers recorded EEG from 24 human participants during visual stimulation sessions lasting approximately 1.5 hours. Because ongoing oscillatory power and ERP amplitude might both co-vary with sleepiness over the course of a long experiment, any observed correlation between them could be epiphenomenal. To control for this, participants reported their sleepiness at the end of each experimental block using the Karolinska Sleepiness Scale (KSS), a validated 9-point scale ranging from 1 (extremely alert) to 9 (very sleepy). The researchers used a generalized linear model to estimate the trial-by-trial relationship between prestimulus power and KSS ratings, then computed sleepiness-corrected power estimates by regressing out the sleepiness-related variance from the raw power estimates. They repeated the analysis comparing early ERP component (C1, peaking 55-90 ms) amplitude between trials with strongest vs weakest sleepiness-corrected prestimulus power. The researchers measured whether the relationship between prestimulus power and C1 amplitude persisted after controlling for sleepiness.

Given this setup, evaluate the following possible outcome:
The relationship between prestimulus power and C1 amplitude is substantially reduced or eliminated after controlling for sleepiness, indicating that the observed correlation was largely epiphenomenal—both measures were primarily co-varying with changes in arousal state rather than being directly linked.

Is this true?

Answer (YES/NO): NO